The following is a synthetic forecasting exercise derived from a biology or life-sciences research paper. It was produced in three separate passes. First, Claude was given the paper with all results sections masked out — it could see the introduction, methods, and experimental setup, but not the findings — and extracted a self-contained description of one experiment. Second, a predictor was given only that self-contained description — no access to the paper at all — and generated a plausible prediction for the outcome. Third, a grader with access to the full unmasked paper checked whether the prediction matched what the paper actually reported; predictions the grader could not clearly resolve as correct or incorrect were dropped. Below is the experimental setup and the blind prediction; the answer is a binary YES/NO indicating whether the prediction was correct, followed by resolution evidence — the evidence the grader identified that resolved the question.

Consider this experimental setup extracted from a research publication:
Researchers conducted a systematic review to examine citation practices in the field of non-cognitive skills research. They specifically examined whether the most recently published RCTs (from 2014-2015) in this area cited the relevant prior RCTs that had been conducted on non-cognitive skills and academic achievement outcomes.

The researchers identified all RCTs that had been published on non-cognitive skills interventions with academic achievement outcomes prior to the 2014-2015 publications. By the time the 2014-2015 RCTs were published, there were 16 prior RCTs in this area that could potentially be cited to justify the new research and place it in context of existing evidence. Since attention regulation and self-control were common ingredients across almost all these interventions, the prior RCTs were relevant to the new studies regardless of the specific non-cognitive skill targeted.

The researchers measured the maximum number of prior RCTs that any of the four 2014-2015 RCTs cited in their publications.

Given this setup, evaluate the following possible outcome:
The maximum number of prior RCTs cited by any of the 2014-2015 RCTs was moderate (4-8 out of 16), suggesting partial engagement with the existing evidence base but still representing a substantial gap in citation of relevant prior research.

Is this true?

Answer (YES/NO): YES